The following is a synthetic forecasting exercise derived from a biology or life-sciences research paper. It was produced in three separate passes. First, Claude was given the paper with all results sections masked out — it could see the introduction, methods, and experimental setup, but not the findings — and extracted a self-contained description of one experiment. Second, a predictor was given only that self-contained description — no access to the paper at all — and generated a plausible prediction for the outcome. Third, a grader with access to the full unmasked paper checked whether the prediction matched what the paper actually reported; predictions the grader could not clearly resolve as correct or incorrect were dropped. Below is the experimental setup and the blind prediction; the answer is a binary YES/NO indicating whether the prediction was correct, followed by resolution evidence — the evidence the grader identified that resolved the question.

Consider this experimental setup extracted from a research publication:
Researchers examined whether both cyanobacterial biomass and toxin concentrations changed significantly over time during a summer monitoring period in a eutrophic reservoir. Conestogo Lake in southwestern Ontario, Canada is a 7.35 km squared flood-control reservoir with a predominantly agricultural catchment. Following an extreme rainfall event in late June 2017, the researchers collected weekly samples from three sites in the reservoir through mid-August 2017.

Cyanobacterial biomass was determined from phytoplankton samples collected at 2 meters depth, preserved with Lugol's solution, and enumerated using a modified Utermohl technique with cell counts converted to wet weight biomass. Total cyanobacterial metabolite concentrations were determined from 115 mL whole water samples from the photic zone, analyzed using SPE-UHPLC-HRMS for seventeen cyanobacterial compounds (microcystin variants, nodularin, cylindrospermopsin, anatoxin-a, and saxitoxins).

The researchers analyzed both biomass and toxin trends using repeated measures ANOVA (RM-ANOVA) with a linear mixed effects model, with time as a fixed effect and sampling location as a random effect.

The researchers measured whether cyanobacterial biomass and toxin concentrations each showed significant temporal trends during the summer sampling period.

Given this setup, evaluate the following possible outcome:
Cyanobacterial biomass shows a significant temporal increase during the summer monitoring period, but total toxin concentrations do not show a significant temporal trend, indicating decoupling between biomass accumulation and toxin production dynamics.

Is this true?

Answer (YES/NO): NO